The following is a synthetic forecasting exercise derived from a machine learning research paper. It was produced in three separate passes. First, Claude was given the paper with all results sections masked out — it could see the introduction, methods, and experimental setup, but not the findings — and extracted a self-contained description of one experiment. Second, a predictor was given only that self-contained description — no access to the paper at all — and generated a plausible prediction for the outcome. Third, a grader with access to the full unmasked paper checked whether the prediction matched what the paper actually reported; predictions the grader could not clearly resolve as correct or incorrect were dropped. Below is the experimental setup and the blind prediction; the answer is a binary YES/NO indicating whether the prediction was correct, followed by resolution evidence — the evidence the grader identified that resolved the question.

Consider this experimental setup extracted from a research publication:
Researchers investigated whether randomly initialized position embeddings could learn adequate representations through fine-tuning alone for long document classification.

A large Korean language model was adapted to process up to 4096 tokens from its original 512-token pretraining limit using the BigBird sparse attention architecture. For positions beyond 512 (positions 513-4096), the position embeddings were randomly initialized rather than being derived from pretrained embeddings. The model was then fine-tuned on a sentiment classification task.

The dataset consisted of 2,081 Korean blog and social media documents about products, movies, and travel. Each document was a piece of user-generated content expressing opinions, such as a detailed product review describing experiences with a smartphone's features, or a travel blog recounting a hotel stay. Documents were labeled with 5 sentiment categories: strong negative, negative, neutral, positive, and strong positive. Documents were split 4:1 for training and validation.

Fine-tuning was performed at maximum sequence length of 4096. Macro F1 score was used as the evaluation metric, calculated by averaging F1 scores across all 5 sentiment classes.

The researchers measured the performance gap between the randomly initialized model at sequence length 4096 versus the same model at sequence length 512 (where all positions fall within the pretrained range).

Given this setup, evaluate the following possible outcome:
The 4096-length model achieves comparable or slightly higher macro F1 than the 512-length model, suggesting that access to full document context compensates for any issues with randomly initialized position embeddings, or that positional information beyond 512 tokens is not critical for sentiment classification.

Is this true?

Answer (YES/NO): NO